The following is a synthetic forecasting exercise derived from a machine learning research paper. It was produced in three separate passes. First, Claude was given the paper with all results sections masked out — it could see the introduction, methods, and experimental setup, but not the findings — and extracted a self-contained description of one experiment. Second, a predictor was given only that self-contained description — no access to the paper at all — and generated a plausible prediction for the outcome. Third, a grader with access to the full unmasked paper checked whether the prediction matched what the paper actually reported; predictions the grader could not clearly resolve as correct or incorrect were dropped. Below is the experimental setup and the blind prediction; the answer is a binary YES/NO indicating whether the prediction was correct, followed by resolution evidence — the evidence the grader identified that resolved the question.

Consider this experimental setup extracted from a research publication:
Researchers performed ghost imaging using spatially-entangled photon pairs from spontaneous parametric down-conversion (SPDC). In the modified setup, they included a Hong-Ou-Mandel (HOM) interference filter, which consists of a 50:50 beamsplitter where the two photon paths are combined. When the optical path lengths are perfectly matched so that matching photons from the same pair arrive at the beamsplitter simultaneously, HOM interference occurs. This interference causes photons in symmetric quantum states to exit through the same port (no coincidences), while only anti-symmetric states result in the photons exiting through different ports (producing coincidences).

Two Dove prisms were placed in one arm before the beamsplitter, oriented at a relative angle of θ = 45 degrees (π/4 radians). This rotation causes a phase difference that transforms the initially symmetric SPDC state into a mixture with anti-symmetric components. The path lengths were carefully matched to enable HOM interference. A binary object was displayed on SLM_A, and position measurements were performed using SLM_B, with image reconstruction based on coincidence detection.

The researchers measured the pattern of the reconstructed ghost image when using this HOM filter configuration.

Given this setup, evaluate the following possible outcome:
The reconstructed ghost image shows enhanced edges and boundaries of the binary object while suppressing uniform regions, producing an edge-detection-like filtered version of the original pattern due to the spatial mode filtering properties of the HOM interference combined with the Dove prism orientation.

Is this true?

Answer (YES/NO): NO